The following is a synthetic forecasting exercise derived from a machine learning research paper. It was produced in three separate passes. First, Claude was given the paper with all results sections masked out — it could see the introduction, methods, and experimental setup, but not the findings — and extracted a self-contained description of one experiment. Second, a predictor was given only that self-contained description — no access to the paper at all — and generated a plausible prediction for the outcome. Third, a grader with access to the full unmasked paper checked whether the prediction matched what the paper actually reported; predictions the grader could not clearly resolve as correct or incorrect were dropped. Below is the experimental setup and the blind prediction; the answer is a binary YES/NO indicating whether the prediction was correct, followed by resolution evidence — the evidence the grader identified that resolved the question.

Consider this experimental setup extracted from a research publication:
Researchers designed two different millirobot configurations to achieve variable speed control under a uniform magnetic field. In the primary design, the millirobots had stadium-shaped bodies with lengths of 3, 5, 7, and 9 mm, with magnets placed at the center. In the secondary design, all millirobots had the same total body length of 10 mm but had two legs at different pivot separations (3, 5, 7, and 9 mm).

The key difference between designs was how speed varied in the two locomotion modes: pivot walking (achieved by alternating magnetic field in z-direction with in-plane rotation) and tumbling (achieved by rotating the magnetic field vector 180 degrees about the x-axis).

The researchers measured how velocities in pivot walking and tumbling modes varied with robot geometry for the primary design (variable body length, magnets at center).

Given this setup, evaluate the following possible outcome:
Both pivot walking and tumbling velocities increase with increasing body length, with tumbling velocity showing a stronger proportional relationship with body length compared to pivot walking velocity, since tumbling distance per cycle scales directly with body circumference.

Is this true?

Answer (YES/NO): NO